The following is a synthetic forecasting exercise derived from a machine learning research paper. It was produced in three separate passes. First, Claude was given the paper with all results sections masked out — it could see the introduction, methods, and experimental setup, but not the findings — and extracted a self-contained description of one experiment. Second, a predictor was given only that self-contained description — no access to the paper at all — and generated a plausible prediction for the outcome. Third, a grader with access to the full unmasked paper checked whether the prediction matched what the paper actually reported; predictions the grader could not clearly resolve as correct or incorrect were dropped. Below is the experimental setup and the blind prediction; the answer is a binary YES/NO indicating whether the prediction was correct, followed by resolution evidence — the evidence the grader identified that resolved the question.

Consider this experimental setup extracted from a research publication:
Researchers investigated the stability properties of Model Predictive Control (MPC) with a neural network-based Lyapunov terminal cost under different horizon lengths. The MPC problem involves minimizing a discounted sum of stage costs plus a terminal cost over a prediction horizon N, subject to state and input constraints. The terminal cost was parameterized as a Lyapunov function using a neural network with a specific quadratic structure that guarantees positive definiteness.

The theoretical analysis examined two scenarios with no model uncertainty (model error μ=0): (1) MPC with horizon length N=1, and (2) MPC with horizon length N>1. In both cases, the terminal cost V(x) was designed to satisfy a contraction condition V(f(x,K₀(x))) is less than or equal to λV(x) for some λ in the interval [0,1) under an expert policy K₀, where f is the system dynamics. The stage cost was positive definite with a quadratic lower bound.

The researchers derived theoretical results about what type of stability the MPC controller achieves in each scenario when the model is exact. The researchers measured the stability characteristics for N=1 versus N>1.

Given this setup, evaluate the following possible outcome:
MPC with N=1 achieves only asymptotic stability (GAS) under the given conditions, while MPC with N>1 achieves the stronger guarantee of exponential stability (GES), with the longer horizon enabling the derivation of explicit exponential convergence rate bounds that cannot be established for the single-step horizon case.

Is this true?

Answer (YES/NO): NO